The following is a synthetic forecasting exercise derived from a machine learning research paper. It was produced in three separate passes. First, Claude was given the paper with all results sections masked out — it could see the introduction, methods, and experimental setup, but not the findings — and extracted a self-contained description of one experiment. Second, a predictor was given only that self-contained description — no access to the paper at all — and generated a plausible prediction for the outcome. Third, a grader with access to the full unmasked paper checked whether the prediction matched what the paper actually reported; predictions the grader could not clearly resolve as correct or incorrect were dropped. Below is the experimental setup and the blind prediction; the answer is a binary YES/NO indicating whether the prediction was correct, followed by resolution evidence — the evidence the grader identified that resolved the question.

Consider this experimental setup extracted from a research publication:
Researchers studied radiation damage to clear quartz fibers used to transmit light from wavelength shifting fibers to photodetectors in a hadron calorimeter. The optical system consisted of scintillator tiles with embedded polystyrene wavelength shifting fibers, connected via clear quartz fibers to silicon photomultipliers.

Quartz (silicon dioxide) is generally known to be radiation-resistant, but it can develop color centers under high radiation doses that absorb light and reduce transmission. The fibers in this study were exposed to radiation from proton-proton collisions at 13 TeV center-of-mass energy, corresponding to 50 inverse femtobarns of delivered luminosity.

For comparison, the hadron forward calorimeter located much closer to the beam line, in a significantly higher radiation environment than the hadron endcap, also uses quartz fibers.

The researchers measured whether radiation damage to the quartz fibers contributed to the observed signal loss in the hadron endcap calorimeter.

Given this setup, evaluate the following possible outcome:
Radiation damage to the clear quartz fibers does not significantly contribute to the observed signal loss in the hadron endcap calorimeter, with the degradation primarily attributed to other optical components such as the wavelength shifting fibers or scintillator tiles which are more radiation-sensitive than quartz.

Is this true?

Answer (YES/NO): YES